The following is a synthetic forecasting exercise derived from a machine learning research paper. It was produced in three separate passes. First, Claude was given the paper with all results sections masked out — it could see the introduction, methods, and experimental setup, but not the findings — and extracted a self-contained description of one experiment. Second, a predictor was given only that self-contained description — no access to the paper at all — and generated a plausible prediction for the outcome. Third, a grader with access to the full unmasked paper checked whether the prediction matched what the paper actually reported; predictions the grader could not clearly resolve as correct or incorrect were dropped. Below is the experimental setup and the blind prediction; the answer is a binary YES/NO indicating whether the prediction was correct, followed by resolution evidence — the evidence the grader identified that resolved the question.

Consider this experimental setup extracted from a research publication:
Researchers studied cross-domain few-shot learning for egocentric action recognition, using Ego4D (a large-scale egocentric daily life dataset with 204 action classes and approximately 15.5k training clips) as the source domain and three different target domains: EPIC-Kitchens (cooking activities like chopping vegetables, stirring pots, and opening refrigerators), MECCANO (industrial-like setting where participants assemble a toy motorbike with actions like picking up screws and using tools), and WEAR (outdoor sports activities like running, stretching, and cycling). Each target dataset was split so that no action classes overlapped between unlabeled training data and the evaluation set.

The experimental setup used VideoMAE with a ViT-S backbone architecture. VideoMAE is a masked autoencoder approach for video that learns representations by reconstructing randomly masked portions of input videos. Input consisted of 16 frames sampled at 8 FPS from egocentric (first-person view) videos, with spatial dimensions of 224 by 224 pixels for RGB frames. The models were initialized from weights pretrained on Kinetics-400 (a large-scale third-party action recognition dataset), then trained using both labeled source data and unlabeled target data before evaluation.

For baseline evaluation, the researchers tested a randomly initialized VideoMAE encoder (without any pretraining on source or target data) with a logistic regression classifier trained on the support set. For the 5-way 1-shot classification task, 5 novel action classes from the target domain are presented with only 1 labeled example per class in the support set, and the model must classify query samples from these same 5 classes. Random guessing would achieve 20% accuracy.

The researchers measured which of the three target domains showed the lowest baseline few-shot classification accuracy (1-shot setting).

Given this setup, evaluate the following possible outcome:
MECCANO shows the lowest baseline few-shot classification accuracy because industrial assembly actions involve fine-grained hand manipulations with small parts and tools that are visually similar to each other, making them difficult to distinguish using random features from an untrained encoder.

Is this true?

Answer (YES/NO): YES